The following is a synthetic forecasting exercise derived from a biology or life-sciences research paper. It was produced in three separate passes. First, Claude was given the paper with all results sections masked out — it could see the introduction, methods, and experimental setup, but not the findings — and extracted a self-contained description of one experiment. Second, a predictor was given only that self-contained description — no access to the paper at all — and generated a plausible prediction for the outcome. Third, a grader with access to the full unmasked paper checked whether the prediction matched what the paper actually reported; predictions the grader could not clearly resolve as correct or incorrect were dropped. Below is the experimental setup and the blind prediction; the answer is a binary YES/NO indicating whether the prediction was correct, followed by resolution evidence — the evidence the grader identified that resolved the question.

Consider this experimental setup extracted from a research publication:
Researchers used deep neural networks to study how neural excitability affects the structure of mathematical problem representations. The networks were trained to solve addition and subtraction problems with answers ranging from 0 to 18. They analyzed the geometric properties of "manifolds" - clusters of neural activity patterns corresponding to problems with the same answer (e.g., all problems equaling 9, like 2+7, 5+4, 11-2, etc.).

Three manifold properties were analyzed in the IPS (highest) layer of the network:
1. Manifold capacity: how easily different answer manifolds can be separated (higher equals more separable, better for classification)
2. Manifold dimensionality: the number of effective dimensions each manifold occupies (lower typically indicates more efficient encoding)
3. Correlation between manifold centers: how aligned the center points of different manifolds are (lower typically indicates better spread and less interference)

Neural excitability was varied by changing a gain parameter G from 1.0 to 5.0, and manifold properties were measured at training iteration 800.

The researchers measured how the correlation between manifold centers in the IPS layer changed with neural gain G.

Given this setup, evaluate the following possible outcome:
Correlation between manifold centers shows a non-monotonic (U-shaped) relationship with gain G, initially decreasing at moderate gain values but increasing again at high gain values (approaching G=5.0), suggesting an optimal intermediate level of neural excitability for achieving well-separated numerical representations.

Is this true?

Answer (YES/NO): NO